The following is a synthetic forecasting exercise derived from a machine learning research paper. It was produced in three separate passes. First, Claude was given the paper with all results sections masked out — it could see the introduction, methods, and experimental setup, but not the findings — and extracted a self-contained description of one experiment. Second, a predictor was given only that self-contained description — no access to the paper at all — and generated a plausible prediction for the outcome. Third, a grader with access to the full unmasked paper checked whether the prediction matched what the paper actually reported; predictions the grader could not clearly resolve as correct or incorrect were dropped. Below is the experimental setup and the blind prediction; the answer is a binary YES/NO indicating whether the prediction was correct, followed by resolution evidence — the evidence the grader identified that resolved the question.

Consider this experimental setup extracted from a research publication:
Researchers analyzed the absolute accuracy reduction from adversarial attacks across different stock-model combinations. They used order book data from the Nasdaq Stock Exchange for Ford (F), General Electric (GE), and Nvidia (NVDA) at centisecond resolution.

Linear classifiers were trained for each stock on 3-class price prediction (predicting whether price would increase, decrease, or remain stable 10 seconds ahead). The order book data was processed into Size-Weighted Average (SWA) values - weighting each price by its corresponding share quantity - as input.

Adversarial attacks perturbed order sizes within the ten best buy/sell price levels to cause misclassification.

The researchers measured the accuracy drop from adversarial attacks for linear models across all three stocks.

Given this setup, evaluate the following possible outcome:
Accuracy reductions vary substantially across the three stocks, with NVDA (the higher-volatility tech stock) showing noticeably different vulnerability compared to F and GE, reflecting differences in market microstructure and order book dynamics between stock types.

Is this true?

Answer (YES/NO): YES